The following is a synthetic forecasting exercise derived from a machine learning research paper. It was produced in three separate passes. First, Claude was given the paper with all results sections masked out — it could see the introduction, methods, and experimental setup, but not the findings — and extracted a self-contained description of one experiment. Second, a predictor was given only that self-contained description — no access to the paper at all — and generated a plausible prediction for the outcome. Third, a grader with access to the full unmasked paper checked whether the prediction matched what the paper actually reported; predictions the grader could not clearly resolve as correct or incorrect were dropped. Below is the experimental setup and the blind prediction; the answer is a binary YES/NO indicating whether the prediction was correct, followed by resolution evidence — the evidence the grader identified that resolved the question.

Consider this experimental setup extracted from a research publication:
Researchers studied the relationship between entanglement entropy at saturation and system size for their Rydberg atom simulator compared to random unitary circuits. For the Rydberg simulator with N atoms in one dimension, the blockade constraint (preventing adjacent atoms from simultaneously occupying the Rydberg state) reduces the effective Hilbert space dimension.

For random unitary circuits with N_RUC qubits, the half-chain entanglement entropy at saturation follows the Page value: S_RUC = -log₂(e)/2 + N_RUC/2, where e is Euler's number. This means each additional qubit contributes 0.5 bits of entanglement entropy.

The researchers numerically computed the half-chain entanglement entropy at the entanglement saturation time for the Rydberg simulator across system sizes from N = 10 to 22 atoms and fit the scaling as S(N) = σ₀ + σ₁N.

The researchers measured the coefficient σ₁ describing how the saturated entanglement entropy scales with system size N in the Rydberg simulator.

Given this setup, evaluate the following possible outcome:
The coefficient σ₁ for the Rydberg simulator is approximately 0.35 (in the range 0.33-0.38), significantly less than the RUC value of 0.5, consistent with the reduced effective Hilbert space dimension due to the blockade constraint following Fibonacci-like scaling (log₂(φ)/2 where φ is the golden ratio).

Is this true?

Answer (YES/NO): NO